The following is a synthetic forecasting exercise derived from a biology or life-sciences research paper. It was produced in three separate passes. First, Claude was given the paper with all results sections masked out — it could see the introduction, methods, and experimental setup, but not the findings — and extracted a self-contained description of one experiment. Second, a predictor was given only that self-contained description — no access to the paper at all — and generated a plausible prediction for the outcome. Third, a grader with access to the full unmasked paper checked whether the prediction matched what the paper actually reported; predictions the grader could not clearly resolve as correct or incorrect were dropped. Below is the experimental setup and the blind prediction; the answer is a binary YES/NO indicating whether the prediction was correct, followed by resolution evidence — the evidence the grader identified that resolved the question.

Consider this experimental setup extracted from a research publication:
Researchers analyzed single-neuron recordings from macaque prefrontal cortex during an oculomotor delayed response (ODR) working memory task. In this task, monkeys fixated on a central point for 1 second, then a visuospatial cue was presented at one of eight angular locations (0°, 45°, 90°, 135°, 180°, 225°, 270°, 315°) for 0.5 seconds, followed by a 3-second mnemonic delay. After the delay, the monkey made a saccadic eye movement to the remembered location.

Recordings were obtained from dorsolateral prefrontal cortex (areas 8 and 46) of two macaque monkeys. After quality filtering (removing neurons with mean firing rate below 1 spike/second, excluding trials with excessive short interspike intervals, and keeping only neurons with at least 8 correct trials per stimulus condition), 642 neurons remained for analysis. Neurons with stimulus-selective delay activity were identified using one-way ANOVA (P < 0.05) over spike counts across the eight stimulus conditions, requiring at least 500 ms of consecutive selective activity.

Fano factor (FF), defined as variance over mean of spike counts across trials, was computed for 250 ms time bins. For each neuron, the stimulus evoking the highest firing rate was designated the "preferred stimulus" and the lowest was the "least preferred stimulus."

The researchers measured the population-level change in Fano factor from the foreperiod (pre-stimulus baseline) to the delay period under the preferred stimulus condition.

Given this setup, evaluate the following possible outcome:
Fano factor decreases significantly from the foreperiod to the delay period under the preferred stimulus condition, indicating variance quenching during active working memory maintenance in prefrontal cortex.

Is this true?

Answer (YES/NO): YES